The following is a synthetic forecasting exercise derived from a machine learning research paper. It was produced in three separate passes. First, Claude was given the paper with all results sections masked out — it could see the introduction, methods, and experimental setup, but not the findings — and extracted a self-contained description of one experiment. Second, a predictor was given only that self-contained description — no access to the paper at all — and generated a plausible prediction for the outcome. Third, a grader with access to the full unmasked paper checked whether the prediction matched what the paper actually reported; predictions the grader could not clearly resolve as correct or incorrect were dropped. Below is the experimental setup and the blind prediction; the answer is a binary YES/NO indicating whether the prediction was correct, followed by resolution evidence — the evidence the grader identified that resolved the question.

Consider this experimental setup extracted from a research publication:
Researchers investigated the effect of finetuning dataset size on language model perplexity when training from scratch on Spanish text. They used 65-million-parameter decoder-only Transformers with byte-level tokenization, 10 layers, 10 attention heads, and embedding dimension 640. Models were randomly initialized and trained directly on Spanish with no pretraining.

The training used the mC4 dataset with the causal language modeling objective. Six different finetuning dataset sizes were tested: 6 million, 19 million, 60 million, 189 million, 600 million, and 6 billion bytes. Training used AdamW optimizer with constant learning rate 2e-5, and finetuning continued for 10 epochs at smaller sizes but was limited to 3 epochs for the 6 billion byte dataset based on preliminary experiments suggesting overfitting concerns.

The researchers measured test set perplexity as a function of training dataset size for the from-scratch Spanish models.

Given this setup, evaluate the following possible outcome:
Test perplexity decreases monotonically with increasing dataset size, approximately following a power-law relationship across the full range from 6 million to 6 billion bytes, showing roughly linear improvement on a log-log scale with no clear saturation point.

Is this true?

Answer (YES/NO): NO